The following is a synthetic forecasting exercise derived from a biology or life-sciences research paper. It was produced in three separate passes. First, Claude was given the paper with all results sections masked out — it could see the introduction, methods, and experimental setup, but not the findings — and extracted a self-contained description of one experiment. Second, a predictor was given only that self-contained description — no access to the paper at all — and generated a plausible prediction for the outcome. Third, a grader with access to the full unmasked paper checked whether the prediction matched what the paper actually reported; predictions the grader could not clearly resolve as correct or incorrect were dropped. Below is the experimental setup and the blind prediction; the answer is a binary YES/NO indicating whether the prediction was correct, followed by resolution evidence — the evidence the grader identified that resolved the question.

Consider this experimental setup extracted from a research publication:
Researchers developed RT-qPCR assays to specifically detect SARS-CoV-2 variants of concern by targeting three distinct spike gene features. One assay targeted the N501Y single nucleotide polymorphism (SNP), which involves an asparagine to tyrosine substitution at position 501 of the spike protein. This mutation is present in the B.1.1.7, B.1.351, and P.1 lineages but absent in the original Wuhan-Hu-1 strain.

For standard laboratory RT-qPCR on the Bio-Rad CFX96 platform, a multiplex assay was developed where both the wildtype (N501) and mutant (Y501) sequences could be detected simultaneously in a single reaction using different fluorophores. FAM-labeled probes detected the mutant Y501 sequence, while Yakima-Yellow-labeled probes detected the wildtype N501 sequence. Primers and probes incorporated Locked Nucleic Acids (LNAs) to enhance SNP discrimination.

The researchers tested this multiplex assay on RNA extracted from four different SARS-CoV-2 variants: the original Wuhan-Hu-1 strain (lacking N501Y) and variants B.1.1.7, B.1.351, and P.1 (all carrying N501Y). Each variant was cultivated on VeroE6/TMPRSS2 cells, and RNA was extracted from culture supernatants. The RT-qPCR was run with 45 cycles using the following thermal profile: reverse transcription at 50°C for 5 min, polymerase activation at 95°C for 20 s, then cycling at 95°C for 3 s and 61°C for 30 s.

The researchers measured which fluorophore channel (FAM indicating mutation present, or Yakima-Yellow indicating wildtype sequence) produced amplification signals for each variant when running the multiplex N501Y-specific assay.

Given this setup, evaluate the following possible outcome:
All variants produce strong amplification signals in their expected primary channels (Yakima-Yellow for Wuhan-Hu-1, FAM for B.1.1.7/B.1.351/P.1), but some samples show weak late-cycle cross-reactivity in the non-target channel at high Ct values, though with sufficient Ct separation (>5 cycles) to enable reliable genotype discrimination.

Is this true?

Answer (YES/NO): NO